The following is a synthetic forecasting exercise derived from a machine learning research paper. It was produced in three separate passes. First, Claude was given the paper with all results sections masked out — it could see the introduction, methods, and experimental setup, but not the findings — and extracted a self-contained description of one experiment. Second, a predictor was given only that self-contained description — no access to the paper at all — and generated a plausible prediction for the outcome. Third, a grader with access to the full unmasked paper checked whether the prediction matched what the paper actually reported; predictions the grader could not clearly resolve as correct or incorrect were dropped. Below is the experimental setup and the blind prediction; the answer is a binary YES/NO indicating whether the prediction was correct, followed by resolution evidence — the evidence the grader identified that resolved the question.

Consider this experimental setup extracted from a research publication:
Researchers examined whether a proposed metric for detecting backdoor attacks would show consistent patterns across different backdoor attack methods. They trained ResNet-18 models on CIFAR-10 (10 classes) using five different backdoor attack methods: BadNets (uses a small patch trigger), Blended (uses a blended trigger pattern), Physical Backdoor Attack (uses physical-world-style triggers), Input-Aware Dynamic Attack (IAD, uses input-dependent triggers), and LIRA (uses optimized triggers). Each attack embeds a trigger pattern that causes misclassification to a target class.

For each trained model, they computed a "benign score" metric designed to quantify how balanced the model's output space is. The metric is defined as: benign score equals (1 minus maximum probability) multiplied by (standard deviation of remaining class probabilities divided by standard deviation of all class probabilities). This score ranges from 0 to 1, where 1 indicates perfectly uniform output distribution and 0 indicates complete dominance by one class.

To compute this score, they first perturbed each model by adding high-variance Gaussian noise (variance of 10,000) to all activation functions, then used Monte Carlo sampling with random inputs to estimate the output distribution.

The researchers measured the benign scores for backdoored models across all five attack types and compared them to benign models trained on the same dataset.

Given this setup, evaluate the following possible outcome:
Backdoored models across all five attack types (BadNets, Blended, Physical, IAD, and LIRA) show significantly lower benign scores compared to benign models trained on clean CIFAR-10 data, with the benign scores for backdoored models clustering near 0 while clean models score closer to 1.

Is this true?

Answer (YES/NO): YES